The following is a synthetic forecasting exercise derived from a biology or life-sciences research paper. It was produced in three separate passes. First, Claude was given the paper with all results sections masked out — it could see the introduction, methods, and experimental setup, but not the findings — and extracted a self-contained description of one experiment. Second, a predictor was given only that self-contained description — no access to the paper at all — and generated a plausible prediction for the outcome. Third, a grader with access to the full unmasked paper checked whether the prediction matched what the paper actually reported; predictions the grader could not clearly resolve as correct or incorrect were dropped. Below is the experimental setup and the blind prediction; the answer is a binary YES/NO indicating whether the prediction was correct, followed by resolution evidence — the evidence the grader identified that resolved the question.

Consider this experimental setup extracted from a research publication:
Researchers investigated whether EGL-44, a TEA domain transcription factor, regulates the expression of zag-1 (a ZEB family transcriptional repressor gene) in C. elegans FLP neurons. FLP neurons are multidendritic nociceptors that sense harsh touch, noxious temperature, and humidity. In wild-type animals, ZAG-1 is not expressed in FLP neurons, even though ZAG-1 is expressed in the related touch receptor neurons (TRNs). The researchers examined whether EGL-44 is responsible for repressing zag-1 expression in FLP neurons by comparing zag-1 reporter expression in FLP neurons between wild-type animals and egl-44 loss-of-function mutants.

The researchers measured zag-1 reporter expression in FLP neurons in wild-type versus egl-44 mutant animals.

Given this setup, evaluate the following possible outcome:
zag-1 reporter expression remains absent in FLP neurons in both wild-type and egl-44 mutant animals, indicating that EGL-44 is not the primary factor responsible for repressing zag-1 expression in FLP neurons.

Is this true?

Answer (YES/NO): NO